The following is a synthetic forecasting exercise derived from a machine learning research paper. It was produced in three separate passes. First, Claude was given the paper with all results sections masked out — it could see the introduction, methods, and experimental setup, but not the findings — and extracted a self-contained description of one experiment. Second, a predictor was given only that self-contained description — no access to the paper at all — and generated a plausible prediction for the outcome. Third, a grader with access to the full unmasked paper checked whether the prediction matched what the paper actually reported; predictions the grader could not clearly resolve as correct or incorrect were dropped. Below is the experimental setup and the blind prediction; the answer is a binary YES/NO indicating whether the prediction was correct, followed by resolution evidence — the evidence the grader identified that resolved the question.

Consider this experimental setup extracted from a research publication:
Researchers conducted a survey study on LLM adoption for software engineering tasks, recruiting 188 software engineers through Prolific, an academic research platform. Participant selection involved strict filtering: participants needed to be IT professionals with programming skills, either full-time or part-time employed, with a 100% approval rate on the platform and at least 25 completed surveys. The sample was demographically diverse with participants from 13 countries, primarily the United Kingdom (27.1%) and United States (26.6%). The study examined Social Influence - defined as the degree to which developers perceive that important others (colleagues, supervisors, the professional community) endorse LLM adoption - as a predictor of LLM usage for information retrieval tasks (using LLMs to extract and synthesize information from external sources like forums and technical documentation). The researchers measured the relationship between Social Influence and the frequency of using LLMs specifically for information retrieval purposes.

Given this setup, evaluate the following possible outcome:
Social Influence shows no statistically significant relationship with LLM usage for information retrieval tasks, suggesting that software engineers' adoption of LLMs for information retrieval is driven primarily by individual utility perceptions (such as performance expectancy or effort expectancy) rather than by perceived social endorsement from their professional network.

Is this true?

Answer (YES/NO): NO